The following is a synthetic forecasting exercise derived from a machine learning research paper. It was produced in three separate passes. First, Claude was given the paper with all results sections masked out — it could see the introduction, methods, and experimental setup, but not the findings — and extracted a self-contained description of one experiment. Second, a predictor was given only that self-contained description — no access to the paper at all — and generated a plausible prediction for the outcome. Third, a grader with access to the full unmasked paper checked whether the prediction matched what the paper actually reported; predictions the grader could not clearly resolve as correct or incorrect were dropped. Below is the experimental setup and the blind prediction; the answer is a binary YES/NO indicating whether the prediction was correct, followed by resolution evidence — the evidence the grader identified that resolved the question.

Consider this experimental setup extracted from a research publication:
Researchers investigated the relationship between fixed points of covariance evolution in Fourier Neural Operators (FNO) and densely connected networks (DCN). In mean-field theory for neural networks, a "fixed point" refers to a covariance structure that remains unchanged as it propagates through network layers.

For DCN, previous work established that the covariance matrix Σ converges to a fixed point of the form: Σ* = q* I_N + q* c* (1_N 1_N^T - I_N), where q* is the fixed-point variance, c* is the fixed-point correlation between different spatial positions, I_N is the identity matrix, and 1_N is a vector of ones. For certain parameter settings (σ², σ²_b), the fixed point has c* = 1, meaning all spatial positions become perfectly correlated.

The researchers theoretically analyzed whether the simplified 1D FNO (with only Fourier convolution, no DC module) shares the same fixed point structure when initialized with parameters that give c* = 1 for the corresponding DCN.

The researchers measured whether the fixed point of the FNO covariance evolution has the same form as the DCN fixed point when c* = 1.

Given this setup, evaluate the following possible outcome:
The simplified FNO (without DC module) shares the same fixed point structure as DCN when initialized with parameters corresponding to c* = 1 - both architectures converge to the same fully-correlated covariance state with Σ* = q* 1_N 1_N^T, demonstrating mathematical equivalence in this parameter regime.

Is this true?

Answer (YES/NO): YES